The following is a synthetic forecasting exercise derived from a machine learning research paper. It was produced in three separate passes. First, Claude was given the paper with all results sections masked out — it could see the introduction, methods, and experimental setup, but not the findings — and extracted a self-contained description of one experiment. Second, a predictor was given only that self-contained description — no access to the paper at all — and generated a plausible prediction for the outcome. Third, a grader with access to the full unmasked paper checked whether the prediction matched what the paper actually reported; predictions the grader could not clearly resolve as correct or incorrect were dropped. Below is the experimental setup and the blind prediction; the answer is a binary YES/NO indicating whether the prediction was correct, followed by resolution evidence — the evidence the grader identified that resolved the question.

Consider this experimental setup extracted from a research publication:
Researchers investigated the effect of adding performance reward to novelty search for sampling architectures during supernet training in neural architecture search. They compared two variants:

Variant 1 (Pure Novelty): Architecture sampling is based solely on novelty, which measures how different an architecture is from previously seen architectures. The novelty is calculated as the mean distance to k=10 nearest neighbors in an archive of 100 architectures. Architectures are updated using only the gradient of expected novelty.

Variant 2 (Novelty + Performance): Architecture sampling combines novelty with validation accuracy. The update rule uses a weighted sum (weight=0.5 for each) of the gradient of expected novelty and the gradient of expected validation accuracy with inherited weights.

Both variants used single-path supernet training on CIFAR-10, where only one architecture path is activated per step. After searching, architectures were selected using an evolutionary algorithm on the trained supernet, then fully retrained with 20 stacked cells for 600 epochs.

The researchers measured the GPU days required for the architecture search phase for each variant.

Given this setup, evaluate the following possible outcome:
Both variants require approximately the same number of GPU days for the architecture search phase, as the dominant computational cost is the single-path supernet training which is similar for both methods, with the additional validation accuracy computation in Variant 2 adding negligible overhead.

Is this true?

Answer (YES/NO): NO